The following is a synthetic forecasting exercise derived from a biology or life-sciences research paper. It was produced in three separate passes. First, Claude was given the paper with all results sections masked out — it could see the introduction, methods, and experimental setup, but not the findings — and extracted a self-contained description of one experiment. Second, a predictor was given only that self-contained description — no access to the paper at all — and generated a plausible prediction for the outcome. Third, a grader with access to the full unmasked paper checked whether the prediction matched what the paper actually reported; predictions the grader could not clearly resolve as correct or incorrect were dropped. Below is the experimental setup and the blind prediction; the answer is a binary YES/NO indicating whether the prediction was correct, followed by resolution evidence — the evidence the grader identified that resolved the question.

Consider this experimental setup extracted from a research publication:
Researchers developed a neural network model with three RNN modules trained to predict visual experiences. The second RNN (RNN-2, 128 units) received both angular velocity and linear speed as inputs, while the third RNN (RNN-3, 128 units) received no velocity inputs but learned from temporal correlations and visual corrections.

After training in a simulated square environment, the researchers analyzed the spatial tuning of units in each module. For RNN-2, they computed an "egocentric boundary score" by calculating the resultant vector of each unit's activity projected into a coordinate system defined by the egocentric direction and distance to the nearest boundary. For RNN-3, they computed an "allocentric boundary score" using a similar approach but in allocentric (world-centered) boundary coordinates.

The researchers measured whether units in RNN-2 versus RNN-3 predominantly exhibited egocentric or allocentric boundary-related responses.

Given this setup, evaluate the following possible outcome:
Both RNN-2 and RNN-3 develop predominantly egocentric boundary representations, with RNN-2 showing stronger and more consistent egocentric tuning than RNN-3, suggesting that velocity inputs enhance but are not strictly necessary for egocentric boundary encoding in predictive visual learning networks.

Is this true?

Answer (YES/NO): NO